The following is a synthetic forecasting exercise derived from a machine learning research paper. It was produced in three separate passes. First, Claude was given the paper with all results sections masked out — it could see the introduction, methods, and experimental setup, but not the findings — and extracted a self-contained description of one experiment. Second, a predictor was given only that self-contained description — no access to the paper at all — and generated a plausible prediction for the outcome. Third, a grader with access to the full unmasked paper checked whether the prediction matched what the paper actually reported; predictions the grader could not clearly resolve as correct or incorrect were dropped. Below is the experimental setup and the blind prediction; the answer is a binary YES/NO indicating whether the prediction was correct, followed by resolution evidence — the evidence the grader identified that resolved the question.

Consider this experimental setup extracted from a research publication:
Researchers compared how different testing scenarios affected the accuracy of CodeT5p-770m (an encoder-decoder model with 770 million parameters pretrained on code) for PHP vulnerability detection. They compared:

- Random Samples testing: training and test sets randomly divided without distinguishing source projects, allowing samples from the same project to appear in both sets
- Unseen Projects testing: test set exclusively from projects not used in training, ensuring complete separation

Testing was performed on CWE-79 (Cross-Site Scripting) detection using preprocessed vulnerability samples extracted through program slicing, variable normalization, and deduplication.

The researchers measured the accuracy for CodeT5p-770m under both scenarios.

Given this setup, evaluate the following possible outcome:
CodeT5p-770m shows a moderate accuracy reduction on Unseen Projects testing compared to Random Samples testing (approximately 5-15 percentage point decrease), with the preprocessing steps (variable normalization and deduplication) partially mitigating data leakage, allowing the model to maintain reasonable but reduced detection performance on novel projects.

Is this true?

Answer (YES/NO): YES